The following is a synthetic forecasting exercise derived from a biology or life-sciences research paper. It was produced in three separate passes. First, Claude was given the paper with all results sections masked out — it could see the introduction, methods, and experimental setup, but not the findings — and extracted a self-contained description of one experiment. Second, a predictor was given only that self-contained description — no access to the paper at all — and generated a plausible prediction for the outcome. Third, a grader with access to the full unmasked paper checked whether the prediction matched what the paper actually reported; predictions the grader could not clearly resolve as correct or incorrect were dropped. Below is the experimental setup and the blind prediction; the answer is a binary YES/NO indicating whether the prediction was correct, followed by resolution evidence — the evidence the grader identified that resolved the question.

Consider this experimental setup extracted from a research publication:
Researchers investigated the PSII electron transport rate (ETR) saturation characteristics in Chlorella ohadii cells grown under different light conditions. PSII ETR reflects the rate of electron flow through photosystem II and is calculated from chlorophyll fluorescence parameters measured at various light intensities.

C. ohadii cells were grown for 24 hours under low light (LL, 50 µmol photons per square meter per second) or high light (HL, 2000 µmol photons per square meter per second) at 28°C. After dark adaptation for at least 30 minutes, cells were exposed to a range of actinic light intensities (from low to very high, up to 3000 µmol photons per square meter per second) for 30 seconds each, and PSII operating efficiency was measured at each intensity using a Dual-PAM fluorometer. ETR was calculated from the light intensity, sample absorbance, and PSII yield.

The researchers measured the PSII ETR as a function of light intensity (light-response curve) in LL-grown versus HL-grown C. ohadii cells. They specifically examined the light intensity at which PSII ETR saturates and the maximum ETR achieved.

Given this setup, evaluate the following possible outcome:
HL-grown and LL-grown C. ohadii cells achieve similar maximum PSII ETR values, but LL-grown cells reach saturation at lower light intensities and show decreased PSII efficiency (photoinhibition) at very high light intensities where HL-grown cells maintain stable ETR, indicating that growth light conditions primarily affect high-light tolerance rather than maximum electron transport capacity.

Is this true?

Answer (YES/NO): NO